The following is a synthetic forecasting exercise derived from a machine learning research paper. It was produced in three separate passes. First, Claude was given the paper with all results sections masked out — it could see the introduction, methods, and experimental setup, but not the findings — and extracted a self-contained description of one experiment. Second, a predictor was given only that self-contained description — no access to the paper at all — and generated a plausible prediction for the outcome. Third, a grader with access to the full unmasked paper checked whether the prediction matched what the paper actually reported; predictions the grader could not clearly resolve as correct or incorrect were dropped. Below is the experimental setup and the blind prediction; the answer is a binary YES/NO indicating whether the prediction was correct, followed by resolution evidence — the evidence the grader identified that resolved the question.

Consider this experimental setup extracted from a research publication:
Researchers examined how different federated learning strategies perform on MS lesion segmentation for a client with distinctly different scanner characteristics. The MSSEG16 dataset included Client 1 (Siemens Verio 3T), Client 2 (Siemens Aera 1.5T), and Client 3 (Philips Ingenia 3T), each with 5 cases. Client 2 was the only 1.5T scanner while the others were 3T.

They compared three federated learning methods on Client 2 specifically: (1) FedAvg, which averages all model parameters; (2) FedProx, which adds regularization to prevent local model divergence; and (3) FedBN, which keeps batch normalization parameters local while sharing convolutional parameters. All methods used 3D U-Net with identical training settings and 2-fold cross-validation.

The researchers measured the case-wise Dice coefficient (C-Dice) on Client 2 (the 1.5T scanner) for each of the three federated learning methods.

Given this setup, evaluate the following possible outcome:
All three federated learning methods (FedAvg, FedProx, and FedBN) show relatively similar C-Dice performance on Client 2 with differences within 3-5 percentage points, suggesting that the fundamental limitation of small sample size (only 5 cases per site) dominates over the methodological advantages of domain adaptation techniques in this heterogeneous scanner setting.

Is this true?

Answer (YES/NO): NO